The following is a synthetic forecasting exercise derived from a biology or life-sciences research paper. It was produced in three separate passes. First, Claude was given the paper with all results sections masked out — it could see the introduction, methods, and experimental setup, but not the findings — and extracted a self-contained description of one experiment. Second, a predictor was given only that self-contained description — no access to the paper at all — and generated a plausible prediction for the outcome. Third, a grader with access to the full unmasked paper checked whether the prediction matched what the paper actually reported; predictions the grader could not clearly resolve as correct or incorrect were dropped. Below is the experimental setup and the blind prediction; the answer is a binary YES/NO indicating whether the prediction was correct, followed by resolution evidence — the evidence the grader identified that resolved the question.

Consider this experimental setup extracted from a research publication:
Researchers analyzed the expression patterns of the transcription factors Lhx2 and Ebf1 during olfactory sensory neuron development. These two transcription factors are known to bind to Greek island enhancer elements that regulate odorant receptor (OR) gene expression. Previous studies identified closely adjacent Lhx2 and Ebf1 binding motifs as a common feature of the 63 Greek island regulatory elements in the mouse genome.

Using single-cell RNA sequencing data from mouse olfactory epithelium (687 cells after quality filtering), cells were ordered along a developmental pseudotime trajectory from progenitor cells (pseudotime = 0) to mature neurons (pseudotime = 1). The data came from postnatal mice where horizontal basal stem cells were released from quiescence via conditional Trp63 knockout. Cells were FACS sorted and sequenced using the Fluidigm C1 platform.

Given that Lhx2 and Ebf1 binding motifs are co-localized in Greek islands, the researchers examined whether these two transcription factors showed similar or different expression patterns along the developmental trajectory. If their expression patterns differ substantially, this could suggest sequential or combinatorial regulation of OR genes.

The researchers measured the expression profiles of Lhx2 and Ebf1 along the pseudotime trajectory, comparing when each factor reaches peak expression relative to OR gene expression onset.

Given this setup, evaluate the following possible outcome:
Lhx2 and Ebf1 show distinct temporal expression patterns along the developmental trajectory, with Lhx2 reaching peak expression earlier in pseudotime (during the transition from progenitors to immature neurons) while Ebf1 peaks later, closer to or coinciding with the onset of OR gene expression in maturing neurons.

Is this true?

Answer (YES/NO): NO